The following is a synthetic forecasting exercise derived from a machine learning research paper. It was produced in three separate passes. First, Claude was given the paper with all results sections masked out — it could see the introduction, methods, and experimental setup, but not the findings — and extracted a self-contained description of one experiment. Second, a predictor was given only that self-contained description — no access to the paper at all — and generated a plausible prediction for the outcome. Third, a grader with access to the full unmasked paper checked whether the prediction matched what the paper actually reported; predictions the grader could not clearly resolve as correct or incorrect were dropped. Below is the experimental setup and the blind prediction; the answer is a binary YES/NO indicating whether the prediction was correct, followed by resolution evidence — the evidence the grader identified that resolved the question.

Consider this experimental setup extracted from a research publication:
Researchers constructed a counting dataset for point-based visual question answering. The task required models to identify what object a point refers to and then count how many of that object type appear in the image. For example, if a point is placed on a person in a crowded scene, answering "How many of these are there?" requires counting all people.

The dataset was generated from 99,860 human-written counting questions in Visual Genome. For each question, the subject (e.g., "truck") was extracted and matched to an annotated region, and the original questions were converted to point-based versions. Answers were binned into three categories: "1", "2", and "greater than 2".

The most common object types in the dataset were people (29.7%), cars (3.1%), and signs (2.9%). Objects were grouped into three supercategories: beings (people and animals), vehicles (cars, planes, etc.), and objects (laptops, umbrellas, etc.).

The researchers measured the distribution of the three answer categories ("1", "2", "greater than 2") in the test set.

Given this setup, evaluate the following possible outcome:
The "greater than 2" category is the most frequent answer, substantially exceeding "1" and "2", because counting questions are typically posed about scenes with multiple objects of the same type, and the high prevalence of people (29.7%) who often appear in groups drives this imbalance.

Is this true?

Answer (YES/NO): NO